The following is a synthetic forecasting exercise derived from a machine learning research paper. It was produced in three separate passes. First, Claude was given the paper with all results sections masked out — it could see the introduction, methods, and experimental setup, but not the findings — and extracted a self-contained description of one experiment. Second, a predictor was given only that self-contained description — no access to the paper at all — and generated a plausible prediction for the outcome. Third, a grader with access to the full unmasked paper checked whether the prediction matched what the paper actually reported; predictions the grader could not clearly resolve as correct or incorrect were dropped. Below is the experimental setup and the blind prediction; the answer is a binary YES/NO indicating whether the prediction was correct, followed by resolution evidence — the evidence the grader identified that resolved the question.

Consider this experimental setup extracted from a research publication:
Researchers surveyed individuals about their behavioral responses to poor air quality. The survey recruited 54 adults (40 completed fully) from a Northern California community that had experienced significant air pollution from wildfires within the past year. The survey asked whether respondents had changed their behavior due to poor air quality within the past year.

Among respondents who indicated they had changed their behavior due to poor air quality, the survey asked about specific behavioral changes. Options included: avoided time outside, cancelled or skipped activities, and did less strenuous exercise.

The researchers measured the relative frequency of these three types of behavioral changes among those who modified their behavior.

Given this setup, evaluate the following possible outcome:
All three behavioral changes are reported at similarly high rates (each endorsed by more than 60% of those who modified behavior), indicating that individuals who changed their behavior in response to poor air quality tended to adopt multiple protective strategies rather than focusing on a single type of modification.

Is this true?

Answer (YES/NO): NO